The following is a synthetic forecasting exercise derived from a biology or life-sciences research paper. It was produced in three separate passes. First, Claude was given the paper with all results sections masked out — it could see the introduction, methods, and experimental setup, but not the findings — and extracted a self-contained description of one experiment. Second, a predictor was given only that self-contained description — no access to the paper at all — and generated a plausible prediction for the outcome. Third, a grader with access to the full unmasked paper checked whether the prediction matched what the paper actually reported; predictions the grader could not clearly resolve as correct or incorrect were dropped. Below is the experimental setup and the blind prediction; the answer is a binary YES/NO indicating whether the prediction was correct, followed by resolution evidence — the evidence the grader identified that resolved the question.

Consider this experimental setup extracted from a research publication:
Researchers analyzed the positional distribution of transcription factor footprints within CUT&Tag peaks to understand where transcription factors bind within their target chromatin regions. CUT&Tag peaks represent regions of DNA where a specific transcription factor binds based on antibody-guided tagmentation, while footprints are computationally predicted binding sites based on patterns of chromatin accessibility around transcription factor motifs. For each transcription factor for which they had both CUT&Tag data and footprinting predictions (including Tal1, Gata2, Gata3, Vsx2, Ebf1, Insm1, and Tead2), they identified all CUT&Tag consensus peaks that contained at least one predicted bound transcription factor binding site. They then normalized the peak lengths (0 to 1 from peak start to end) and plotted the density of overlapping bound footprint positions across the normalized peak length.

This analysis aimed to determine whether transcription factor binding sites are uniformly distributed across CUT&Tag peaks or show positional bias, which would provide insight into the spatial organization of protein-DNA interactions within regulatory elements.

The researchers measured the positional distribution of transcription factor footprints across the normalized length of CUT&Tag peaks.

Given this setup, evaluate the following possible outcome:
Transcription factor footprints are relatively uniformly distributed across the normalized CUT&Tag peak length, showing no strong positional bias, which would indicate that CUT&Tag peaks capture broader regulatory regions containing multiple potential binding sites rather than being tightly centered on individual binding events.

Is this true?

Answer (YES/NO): NO